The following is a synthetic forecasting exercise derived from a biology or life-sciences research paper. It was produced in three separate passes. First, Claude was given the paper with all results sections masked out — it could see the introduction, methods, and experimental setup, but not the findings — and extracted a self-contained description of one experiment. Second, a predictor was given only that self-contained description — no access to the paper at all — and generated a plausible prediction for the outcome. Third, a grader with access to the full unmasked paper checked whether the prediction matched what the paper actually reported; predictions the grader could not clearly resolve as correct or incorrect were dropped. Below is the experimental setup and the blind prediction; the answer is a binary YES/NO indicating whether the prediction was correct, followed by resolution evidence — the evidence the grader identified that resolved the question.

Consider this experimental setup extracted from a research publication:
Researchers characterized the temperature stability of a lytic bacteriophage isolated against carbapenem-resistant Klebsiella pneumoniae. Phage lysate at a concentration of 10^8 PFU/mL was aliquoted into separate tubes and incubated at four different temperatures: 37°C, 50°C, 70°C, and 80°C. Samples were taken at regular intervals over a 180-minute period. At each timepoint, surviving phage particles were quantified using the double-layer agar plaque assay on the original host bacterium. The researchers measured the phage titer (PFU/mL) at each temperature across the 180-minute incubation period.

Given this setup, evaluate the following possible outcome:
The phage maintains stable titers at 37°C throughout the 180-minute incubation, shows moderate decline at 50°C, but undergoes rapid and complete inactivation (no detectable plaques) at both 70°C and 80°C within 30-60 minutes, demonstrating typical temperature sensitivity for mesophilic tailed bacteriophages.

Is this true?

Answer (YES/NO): NO